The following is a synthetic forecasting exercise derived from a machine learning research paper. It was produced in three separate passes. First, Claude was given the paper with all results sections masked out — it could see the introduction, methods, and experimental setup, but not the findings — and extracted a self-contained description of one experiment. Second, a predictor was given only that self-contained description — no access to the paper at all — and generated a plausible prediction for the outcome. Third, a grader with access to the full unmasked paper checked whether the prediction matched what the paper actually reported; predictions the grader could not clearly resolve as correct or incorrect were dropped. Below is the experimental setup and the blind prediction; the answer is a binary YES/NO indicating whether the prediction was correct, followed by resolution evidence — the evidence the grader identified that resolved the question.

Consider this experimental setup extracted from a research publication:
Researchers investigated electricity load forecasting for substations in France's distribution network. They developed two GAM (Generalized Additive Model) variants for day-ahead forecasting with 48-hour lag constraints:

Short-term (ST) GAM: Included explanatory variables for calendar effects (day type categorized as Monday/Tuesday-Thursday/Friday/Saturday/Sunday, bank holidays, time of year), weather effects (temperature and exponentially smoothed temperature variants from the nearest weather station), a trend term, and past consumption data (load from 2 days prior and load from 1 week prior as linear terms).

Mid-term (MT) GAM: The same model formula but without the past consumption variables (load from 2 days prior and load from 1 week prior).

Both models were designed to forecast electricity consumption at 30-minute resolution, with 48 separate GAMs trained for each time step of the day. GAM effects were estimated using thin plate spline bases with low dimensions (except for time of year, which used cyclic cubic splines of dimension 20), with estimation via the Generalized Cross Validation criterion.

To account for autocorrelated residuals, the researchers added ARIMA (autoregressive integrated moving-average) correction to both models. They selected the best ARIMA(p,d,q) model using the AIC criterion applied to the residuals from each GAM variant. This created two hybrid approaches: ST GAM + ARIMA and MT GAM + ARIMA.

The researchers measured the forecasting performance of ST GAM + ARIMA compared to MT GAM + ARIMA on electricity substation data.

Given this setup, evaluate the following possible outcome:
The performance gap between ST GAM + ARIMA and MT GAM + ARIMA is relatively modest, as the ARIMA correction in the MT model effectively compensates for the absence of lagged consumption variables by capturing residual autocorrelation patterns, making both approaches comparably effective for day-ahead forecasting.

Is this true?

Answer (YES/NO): YES